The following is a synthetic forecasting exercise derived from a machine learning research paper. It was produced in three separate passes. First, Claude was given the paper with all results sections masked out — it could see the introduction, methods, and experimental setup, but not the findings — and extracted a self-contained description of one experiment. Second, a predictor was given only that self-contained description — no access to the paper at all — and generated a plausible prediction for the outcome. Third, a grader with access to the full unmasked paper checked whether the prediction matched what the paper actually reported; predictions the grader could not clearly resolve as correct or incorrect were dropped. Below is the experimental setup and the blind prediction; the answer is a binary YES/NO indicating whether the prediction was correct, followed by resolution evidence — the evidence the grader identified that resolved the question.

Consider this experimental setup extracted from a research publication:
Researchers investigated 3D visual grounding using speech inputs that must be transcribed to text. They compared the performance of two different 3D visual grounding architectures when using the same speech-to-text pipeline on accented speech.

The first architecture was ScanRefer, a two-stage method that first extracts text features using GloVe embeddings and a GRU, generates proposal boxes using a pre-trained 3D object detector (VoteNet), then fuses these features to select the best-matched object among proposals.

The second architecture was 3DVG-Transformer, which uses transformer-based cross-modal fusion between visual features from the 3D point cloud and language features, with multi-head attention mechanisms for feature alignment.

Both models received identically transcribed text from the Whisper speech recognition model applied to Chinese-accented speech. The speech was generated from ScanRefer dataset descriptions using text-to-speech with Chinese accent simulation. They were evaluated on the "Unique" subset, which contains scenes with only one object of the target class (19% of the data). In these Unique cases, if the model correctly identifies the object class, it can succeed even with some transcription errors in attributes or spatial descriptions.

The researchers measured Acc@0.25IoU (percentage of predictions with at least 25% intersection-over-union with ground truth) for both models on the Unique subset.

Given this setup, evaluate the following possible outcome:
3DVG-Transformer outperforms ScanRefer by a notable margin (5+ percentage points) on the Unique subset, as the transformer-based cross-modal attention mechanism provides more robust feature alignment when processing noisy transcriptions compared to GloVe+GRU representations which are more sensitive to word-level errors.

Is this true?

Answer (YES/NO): YES